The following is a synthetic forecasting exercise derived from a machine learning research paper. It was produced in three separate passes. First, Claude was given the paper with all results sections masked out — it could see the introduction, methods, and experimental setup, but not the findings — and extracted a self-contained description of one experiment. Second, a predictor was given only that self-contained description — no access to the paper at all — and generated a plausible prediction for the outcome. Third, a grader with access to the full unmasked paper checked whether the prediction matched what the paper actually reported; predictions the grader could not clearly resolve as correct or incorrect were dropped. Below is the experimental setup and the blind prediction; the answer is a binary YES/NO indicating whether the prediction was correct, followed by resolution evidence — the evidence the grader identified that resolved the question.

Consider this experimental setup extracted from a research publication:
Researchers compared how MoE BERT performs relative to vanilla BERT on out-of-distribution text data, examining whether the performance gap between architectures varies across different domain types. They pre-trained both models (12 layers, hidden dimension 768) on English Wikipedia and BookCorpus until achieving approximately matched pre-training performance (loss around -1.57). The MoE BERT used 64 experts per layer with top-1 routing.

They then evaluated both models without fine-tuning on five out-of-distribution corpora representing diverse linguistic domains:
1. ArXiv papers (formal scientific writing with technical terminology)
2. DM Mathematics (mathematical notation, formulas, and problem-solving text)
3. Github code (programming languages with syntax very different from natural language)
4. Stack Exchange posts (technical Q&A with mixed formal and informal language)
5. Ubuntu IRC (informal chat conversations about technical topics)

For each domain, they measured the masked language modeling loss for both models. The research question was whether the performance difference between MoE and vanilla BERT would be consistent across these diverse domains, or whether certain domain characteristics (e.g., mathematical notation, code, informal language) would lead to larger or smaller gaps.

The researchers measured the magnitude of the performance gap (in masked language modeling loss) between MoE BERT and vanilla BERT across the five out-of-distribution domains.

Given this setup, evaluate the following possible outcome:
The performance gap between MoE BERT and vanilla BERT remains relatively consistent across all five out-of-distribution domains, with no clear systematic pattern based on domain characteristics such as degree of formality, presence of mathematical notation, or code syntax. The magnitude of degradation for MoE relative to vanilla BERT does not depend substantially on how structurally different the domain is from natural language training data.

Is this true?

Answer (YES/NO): NO